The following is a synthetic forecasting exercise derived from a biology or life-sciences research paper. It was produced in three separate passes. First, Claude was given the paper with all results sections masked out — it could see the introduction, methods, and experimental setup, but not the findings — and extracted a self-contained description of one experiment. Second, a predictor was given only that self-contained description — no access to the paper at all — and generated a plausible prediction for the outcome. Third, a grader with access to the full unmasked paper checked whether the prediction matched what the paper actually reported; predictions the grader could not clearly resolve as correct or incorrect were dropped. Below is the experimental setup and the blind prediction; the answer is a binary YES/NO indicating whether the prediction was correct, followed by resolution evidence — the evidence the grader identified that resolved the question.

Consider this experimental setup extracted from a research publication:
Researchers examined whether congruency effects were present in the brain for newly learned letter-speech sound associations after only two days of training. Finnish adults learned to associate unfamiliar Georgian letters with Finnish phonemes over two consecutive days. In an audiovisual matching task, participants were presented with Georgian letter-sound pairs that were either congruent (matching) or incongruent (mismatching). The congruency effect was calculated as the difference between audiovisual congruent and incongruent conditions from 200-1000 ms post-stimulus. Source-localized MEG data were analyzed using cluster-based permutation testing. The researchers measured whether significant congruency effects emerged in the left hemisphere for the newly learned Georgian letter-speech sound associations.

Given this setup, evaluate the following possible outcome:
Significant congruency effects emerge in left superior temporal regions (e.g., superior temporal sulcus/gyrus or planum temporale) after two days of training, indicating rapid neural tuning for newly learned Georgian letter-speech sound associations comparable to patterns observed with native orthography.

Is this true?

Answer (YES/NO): NO